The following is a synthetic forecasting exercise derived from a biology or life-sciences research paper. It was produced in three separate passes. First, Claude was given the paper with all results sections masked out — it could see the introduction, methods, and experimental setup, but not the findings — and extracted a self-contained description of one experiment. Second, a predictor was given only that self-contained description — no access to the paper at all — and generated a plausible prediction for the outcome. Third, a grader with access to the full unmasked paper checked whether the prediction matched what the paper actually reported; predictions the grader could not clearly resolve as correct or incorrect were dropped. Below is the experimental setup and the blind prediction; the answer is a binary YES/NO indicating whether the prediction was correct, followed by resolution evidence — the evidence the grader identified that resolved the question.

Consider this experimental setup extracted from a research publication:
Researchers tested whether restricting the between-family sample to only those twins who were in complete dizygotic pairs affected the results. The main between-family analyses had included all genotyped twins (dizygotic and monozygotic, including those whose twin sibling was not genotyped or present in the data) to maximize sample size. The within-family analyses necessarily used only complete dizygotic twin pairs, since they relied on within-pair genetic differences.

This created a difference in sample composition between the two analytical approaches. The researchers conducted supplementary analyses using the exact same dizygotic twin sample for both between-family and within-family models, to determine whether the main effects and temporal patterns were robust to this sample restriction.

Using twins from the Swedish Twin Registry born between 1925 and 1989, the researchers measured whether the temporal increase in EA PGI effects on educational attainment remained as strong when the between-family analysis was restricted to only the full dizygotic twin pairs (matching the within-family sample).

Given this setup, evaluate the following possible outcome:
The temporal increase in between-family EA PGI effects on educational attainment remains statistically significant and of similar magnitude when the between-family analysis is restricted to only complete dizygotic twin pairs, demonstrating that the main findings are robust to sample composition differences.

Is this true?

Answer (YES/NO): NO